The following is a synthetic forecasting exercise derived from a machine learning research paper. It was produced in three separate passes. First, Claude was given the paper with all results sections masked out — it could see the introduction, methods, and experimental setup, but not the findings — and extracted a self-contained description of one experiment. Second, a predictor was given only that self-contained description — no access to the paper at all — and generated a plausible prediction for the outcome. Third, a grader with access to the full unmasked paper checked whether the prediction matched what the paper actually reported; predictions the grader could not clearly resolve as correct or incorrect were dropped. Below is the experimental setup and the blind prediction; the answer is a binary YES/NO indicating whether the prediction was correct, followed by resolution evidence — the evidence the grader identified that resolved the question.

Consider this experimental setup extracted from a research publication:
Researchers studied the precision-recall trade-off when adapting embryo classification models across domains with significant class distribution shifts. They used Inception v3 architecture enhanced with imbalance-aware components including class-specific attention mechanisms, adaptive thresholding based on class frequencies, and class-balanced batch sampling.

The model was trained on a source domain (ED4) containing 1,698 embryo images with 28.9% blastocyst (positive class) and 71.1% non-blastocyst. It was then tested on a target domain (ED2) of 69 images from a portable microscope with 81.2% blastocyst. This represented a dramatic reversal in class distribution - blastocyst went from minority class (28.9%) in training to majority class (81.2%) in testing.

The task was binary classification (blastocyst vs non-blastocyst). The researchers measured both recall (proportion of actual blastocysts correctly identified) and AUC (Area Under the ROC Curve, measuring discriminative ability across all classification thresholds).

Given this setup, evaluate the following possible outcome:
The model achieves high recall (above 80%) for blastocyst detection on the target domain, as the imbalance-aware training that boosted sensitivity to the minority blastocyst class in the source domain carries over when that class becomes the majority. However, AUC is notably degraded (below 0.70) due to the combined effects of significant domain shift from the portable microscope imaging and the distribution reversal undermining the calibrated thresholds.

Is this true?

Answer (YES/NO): YES